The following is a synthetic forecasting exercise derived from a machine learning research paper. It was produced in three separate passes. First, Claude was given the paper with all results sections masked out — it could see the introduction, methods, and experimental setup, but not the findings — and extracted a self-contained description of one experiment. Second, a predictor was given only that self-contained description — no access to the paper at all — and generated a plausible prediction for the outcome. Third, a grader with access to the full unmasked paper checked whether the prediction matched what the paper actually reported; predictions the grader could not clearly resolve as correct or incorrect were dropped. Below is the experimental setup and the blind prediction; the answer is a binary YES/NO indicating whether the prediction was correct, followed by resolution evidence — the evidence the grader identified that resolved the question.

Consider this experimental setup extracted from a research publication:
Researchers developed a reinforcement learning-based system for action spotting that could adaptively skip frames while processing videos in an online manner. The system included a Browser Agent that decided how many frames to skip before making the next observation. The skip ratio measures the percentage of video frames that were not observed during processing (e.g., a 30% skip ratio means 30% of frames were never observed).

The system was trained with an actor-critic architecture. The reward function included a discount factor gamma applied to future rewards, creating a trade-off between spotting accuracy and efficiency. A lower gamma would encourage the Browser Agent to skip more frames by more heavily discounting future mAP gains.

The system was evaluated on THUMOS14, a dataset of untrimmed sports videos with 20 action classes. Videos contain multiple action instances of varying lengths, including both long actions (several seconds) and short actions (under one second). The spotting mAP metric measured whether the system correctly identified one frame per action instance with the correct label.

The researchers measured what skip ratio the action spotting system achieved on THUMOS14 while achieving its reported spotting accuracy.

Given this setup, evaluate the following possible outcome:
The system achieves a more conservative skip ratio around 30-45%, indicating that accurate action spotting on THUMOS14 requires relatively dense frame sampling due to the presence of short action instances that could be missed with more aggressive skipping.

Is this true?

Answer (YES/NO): NO